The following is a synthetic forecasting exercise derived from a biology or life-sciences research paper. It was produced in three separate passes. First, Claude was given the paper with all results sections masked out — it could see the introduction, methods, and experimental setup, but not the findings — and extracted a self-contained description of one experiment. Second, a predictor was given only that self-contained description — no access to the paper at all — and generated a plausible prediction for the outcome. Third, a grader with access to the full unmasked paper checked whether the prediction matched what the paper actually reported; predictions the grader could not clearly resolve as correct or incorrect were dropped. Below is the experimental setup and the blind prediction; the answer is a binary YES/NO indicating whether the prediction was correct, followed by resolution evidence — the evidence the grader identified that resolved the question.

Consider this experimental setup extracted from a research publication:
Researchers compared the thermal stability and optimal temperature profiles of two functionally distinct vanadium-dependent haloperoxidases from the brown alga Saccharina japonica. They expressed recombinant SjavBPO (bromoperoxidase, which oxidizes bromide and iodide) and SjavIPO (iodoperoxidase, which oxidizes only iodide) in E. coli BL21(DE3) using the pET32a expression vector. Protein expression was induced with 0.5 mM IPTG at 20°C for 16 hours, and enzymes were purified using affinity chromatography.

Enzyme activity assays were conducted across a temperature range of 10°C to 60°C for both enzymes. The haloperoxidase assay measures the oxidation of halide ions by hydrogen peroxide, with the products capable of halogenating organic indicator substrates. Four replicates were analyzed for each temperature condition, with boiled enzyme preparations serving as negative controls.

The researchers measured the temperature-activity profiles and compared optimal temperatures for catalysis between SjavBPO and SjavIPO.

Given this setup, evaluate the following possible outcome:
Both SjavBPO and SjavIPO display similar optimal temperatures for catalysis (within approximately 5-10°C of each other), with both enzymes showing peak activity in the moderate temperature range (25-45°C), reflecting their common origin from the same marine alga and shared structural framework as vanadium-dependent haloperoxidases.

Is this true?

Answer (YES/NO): NO